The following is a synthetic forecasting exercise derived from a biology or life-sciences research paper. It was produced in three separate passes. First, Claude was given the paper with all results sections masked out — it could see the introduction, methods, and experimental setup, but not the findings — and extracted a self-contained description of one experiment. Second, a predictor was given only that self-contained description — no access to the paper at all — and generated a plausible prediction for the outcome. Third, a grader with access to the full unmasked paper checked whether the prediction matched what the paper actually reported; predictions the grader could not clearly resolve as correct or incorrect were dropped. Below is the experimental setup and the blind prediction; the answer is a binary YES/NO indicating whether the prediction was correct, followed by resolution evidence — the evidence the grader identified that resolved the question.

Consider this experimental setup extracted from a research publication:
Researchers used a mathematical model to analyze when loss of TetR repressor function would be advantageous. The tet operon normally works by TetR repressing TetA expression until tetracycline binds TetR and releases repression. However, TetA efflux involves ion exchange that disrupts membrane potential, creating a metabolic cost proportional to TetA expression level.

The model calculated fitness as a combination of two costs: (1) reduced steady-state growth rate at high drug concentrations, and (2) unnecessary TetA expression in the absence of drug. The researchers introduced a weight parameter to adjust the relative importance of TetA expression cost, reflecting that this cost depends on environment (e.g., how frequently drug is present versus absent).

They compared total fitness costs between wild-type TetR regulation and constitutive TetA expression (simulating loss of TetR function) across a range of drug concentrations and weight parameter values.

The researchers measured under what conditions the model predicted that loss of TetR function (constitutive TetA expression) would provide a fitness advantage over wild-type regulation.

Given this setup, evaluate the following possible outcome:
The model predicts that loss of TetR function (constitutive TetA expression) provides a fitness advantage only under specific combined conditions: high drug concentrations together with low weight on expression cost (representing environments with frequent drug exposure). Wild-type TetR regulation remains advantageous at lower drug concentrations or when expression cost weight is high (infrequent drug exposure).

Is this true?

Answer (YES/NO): NO